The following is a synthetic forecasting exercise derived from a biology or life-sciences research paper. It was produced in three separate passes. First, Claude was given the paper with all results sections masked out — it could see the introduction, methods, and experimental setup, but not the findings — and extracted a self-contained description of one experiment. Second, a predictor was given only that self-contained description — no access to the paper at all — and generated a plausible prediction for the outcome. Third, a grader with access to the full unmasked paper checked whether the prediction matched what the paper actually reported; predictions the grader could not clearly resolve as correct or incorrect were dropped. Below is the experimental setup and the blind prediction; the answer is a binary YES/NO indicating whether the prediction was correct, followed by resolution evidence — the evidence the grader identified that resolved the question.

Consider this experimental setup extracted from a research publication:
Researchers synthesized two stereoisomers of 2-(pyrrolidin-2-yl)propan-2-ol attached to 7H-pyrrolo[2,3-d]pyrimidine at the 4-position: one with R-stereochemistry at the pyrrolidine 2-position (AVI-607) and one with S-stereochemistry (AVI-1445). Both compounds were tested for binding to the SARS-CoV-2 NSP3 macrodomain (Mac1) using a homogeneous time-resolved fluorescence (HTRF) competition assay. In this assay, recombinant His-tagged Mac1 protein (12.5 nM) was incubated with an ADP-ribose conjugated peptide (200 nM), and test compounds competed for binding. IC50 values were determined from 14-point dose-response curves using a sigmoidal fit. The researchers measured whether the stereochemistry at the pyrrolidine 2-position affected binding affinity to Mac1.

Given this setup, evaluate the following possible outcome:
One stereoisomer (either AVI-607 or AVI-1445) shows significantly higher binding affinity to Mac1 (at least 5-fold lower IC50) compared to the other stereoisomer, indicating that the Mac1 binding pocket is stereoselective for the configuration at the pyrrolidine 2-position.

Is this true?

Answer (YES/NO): YES